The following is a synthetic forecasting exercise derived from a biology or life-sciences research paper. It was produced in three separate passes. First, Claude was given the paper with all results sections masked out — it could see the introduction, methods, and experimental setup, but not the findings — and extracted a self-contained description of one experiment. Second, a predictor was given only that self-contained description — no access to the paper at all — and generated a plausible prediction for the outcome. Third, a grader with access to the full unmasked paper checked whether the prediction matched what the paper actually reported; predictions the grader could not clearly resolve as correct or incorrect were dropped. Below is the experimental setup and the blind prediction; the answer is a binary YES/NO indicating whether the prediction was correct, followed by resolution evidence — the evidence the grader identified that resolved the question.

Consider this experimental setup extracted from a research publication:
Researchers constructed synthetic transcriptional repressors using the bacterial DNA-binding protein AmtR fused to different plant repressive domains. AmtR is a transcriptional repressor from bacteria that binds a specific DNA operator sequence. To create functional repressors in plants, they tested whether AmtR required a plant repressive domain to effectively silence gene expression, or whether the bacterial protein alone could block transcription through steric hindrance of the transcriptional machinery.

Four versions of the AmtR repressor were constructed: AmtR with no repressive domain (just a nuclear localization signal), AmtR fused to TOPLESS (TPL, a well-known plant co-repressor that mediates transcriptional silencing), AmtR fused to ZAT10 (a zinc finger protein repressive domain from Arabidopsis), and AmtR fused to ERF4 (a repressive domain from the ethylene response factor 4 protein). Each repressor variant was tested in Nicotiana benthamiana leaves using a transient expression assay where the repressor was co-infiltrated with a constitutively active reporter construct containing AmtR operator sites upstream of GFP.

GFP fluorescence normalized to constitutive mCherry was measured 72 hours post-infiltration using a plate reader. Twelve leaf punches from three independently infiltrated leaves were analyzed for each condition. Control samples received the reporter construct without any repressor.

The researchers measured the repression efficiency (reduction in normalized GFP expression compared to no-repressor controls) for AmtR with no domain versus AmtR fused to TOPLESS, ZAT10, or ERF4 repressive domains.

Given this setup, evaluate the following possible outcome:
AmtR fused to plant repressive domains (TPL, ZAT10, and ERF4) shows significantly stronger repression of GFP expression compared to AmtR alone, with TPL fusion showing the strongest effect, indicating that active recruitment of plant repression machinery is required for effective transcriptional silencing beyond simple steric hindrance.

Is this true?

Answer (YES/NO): NO